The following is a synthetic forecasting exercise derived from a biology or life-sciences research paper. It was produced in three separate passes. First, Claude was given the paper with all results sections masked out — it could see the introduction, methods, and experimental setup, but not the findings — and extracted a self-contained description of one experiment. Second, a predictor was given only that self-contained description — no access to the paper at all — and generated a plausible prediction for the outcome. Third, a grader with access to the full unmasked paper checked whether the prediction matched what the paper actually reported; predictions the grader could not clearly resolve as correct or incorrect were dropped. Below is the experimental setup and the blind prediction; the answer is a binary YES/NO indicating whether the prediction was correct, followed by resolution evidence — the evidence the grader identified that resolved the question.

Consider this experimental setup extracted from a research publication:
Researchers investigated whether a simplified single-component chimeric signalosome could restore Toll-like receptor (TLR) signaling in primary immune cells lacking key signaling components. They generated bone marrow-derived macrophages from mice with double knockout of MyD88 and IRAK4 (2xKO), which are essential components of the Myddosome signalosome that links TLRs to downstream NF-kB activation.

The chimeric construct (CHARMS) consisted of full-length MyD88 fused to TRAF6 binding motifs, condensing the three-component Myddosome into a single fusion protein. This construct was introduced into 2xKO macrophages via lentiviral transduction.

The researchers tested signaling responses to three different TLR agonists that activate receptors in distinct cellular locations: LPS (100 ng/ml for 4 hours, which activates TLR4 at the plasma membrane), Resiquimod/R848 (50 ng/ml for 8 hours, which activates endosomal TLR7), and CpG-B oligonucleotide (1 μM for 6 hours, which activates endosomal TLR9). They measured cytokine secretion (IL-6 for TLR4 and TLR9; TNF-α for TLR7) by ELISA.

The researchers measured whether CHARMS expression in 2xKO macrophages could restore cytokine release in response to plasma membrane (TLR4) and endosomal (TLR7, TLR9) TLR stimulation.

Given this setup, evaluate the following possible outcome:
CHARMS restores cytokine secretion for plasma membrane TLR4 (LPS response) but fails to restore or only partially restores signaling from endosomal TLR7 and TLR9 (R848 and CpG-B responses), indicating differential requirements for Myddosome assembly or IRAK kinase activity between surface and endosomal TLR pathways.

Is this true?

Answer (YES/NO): NO